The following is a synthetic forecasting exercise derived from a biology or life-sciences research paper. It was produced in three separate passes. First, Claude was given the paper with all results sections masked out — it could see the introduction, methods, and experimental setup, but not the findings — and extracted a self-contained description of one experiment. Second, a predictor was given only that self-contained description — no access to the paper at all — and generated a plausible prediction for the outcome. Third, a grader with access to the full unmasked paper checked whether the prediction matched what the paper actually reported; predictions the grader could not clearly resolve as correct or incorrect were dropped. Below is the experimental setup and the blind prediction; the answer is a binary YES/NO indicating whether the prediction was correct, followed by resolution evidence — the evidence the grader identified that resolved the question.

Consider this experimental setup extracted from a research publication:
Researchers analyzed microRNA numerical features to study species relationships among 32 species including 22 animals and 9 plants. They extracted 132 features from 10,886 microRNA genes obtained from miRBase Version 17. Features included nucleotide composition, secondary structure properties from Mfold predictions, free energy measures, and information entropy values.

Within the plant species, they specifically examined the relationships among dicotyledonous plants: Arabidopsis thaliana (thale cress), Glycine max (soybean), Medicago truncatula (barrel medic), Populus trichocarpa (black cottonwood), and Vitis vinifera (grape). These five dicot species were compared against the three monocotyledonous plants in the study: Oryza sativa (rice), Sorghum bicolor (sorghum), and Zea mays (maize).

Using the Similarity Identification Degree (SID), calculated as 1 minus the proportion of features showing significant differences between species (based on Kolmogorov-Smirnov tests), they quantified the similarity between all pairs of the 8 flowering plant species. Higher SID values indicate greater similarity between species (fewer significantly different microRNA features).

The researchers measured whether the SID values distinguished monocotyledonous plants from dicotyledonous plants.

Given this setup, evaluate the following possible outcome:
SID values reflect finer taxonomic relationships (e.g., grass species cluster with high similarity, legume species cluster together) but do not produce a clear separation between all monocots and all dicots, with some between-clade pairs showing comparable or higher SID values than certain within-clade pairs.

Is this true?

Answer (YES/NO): NO